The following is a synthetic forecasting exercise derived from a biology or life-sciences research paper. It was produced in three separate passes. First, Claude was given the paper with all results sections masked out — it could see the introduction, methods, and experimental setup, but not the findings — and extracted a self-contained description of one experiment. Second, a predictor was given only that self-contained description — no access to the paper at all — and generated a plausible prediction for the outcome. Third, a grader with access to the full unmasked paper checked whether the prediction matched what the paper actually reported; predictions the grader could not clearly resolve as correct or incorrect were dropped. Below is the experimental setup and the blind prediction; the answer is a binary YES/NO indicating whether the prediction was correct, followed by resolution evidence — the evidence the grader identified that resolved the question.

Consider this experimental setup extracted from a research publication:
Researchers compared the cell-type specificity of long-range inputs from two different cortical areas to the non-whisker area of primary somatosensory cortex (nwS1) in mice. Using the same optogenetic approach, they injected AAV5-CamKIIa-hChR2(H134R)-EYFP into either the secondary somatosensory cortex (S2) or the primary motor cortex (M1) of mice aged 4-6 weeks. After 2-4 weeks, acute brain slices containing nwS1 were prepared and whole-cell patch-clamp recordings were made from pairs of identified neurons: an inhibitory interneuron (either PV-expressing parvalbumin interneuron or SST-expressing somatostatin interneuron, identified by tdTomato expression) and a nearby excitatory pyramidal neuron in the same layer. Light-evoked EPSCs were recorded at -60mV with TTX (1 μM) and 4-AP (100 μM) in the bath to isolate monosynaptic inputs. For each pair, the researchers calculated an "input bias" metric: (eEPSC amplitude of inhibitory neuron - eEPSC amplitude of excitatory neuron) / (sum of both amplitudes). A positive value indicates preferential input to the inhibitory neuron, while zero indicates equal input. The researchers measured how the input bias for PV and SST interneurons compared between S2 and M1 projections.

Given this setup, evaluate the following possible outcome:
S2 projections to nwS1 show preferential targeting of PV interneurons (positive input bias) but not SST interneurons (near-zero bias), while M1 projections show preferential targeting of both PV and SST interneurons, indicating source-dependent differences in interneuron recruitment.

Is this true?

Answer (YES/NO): NO